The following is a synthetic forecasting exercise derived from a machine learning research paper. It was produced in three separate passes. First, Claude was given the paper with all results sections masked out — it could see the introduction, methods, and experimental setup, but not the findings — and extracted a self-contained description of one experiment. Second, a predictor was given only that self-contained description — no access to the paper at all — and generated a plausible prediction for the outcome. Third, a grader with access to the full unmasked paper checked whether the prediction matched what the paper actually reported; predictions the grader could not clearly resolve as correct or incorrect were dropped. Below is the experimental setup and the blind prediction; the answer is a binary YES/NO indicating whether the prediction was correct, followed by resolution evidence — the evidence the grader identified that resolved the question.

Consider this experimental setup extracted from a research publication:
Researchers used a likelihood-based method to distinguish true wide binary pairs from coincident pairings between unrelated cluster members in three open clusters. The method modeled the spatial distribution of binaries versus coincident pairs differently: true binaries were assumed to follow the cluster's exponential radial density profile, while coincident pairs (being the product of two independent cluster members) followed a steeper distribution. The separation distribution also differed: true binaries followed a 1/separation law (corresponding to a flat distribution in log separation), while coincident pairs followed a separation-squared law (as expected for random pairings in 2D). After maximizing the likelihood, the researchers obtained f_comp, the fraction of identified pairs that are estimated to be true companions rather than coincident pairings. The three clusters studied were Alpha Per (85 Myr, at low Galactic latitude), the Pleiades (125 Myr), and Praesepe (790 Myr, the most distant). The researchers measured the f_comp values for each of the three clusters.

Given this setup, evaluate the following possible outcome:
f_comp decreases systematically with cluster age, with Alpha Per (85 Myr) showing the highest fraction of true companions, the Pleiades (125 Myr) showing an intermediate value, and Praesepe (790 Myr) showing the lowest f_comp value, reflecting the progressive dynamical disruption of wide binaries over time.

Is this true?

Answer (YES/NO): NO